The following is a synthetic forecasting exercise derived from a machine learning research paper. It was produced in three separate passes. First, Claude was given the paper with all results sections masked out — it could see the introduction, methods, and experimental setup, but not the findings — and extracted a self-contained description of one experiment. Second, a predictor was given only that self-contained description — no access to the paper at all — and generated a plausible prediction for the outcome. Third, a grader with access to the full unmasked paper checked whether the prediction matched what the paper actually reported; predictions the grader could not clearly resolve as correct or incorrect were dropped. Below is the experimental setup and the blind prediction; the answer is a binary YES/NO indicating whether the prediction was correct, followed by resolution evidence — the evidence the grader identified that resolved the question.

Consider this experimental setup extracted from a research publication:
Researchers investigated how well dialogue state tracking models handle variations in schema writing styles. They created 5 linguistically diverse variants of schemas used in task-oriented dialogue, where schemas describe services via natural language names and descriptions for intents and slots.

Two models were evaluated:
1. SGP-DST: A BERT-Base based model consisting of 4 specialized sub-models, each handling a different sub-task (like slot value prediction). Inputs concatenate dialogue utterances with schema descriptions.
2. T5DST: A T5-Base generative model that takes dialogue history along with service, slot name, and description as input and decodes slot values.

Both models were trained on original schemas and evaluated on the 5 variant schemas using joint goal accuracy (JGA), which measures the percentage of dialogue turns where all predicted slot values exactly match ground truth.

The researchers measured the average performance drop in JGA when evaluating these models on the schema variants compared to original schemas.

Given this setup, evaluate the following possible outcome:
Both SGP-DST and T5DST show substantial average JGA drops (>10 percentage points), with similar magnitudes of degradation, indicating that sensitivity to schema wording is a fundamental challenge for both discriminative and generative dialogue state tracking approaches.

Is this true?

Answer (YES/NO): NO